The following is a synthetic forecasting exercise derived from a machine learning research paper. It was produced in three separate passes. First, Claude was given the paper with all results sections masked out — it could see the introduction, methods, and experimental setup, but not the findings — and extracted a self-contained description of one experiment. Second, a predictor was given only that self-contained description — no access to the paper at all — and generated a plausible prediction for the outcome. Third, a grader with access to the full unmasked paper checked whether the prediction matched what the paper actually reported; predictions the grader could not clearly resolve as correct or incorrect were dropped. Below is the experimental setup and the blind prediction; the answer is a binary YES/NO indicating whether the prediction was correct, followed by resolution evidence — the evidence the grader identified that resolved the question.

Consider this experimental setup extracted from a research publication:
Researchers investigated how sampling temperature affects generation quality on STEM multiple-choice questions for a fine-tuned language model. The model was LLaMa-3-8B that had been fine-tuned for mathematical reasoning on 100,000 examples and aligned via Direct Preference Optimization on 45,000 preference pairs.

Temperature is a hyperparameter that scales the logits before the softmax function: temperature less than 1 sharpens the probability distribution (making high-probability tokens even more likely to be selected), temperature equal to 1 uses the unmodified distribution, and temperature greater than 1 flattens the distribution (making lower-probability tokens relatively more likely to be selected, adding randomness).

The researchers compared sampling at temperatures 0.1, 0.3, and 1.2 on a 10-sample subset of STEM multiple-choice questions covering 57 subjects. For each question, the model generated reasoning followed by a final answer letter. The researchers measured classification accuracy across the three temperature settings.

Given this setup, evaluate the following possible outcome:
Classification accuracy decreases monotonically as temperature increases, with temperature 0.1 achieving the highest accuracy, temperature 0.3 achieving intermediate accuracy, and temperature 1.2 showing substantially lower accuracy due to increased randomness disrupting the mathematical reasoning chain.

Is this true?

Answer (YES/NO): NO